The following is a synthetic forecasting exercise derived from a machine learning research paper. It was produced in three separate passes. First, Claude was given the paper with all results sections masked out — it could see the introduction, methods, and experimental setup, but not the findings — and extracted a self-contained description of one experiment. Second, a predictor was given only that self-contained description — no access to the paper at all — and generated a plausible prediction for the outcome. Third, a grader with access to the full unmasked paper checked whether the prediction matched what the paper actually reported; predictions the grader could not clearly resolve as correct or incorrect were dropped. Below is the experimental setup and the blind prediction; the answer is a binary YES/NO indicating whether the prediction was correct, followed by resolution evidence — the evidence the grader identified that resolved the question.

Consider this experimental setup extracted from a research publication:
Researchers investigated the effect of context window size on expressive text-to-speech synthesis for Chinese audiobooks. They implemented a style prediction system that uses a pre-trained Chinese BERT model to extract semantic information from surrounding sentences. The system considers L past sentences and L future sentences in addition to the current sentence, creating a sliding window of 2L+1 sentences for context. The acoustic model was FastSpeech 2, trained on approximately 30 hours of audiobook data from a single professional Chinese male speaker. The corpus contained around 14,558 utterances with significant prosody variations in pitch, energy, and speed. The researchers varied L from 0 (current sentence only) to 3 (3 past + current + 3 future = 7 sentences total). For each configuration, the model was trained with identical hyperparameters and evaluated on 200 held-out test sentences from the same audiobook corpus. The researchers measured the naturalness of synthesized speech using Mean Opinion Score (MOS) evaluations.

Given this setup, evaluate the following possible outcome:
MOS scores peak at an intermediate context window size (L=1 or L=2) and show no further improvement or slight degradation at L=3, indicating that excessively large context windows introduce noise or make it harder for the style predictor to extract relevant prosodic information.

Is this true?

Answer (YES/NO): YES